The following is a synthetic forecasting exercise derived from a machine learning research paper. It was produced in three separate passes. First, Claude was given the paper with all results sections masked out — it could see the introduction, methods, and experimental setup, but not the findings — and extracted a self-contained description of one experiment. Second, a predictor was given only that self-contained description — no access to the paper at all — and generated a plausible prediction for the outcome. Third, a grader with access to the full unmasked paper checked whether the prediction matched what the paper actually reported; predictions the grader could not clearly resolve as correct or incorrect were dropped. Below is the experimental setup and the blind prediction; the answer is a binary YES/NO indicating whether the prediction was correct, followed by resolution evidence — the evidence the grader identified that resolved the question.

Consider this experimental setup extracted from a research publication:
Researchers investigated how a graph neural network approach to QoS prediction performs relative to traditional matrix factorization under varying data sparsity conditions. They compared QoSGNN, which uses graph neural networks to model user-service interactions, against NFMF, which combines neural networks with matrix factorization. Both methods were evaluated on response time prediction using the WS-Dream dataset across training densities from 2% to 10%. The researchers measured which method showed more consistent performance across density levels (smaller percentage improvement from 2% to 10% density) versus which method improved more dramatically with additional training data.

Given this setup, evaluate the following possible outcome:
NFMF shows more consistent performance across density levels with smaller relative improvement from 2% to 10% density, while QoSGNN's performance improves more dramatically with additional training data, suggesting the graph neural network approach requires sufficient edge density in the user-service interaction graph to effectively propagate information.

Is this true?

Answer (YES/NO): NO